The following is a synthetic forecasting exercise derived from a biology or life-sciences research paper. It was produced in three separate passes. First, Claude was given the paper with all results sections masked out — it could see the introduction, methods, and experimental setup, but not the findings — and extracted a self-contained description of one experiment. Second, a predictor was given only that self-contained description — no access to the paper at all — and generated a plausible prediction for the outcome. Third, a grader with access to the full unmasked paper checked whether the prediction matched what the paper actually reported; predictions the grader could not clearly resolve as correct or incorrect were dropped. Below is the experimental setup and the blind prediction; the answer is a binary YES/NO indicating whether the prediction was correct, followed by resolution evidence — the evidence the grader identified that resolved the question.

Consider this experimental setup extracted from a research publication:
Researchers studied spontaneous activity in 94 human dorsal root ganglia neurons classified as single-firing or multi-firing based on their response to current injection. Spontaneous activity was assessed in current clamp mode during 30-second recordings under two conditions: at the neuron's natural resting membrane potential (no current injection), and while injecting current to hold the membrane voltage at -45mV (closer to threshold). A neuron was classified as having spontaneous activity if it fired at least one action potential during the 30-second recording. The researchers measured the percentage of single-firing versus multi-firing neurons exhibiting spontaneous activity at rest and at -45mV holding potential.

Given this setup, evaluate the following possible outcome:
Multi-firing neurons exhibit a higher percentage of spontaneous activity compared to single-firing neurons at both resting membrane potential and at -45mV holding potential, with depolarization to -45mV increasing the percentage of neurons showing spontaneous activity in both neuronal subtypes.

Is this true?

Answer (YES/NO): YES